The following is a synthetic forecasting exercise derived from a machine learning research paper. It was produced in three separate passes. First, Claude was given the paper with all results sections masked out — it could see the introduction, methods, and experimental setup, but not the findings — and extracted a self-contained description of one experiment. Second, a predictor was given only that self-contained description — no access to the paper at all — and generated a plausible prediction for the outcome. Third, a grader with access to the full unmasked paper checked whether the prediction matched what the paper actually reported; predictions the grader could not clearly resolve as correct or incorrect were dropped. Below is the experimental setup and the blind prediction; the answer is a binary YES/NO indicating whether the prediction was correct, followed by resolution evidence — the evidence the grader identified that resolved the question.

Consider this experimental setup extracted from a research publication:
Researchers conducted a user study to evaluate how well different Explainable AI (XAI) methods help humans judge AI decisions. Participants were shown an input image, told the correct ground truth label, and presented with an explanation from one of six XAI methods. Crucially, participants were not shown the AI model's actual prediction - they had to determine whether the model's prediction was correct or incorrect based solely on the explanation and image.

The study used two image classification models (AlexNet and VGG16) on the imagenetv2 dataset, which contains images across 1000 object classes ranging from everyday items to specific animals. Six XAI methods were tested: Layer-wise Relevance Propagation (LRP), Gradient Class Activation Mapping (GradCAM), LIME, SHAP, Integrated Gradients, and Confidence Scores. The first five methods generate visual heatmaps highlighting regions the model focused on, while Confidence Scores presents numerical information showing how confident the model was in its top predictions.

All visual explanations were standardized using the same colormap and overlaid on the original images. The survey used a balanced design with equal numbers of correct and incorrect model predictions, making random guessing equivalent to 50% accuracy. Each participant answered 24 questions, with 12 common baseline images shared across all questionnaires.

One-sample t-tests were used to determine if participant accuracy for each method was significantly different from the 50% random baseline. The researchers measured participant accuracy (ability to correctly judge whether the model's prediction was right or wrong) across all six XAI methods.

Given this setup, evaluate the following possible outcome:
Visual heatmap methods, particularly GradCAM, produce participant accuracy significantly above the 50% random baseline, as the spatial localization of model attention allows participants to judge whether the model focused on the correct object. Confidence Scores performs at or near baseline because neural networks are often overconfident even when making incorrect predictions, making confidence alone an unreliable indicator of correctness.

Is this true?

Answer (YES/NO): NO